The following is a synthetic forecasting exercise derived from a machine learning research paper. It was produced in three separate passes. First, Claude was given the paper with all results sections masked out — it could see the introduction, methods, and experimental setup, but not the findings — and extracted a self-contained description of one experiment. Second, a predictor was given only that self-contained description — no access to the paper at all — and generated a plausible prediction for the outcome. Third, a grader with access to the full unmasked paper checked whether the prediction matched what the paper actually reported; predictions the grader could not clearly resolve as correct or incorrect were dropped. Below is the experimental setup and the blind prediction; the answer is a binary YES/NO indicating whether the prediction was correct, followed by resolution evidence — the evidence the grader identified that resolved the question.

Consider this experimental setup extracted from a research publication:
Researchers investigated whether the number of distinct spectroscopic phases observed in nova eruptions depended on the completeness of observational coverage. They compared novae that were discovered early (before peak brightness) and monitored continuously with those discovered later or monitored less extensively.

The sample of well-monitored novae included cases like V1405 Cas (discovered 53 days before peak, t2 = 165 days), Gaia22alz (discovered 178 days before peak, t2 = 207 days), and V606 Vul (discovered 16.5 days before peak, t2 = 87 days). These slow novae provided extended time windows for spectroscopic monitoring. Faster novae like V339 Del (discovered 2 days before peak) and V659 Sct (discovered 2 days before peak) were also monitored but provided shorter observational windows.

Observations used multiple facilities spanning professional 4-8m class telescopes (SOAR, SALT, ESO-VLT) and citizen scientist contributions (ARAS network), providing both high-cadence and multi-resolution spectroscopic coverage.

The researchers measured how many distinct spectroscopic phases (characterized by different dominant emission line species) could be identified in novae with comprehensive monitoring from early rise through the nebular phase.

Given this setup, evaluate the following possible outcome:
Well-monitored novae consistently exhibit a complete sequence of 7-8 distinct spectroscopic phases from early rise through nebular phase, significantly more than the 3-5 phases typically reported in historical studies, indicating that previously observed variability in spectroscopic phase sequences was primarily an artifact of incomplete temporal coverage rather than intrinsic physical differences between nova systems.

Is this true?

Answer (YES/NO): NO